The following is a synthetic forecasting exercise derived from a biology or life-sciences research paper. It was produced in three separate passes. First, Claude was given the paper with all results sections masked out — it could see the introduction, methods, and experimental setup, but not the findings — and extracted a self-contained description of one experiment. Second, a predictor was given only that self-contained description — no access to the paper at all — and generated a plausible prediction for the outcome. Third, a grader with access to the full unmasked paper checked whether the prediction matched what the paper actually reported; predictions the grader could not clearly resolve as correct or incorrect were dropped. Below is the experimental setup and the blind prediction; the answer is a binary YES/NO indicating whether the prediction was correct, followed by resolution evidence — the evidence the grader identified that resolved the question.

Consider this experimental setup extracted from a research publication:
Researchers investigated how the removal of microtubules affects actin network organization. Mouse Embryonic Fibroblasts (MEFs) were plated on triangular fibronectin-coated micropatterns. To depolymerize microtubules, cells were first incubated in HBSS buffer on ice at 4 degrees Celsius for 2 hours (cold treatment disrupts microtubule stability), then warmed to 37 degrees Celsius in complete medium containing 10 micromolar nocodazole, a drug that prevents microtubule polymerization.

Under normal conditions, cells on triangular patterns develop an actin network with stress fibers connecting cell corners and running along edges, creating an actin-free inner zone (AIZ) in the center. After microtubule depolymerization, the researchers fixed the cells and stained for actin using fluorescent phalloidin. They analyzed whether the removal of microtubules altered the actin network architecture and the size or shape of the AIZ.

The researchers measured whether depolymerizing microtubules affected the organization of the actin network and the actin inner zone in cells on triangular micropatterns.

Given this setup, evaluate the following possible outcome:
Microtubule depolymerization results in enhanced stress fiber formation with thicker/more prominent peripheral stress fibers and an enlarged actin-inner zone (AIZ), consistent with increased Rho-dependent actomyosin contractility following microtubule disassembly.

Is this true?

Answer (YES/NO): NO